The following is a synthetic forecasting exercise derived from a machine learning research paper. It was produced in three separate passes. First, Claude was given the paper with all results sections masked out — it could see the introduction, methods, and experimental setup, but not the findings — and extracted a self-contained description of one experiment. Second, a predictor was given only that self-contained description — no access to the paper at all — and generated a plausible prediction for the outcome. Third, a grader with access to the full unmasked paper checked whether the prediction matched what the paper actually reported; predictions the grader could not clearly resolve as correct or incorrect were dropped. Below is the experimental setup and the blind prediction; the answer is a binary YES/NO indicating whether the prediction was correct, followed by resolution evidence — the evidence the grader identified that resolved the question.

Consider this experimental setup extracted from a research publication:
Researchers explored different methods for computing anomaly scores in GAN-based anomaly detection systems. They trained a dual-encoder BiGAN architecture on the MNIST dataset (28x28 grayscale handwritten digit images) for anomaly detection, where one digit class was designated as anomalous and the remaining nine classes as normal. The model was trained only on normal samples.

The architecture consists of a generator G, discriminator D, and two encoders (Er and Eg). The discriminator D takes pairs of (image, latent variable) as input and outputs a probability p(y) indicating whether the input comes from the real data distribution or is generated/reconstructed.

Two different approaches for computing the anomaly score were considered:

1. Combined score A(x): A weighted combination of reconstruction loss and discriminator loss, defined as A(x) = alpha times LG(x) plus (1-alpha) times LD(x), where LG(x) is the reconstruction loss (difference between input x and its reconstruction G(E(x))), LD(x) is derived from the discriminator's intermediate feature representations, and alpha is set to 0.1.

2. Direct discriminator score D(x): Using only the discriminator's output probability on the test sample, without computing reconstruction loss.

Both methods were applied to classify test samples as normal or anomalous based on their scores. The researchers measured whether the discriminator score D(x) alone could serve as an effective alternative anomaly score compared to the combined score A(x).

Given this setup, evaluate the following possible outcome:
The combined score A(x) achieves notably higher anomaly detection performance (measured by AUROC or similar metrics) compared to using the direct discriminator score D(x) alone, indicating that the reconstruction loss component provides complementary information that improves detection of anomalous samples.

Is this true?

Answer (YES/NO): NO